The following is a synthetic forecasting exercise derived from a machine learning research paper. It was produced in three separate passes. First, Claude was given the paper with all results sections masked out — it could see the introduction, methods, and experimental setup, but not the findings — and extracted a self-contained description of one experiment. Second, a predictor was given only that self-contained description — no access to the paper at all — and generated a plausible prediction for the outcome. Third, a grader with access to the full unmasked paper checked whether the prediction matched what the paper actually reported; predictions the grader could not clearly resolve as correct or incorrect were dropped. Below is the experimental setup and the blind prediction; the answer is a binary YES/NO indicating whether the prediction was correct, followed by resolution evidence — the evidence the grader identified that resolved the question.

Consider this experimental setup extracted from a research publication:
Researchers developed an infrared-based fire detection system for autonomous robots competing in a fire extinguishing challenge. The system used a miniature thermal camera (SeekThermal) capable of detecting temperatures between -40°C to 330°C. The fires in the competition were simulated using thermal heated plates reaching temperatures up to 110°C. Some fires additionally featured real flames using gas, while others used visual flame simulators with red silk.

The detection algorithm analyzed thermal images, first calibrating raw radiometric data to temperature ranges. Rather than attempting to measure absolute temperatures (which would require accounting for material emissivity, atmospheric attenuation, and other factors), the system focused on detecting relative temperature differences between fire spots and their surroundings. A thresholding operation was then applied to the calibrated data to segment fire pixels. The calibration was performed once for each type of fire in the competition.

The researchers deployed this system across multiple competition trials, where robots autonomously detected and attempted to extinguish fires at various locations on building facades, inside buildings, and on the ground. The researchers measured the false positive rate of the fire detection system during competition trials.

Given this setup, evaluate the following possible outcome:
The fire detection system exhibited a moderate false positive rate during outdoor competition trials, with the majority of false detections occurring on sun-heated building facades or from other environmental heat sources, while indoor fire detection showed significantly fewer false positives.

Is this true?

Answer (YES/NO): NO